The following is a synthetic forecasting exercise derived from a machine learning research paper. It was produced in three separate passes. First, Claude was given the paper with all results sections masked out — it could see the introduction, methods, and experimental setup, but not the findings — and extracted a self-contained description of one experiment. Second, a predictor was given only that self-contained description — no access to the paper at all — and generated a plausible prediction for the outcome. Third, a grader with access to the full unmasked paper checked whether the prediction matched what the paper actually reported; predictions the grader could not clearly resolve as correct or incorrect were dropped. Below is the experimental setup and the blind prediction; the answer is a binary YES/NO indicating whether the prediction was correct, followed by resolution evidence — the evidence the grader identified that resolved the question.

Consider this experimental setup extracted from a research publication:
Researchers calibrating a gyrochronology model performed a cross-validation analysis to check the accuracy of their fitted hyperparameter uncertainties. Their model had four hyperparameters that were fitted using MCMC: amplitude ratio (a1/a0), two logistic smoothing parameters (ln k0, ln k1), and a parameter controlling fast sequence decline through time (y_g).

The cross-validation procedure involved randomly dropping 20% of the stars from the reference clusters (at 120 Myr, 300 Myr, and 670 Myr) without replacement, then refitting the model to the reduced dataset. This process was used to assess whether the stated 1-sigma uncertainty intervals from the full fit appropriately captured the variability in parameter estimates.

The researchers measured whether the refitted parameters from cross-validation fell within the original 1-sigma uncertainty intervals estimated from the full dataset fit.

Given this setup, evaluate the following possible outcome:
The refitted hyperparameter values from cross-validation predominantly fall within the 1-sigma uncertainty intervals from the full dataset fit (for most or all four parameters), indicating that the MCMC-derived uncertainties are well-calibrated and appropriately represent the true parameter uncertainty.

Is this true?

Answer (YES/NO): YES